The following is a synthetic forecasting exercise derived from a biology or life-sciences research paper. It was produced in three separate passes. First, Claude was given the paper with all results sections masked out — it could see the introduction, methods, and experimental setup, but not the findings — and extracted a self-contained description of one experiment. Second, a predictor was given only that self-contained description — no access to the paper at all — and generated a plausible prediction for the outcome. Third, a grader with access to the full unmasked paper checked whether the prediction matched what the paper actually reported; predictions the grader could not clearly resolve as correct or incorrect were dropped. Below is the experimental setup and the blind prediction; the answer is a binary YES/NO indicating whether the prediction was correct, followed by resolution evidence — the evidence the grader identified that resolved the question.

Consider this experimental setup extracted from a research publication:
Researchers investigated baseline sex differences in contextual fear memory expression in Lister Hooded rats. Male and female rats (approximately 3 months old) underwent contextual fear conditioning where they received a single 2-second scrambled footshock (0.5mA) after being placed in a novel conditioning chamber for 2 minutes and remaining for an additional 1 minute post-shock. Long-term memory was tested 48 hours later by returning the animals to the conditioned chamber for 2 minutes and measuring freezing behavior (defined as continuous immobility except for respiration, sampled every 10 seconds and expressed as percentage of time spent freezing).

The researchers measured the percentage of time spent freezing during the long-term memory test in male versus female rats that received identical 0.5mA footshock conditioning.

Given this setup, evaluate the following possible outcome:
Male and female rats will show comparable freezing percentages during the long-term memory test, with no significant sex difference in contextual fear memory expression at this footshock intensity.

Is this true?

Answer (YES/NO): NO